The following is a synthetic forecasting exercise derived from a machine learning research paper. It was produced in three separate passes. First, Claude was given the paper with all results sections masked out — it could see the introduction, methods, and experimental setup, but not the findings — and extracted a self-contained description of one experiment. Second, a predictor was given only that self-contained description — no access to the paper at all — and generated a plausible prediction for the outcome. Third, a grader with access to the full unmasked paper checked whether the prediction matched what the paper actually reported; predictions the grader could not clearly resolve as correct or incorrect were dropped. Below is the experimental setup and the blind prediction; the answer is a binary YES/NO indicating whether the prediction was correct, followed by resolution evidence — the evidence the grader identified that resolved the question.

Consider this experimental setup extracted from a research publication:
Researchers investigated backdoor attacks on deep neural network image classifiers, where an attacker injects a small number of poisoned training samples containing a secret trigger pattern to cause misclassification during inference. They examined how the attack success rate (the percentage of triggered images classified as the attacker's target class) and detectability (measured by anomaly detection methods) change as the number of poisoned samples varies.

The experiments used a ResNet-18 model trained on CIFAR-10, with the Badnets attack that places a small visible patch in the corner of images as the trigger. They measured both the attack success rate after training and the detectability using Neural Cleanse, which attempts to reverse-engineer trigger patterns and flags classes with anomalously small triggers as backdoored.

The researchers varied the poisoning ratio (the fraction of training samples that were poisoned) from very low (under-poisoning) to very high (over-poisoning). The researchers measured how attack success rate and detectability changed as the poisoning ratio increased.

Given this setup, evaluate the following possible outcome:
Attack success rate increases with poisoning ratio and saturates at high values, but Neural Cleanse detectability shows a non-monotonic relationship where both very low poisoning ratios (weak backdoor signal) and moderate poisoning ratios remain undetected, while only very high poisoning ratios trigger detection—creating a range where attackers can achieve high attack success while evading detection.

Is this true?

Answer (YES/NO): NO